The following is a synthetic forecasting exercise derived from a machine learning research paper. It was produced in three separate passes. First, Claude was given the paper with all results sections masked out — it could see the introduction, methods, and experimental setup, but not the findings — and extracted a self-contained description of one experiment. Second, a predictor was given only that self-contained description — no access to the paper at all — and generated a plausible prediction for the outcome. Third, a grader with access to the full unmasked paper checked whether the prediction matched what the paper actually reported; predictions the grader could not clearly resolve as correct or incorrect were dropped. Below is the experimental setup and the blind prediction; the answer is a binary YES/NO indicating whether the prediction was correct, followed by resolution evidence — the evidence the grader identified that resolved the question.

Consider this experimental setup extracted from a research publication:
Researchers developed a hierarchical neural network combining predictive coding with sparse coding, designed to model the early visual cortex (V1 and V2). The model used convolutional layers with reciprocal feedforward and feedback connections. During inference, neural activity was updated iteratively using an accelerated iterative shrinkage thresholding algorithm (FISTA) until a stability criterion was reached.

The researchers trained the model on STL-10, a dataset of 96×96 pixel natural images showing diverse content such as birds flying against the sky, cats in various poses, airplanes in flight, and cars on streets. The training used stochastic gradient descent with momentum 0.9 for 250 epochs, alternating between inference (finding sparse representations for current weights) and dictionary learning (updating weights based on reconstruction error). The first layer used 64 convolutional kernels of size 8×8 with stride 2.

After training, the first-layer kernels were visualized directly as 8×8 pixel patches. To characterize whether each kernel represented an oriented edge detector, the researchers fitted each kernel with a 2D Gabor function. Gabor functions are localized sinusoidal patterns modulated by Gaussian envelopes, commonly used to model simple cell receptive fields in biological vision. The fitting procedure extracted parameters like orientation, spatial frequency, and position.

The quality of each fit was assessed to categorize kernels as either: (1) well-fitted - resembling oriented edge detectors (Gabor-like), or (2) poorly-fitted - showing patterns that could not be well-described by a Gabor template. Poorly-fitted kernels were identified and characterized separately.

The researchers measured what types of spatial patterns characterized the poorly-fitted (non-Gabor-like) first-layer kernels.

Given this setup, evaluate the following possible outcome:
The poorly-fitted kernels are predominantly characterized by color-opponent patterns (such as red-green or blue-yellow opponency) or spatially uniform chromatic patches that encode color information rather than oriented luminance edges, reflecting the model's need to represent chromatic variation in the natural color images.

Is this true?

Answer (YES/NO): NO